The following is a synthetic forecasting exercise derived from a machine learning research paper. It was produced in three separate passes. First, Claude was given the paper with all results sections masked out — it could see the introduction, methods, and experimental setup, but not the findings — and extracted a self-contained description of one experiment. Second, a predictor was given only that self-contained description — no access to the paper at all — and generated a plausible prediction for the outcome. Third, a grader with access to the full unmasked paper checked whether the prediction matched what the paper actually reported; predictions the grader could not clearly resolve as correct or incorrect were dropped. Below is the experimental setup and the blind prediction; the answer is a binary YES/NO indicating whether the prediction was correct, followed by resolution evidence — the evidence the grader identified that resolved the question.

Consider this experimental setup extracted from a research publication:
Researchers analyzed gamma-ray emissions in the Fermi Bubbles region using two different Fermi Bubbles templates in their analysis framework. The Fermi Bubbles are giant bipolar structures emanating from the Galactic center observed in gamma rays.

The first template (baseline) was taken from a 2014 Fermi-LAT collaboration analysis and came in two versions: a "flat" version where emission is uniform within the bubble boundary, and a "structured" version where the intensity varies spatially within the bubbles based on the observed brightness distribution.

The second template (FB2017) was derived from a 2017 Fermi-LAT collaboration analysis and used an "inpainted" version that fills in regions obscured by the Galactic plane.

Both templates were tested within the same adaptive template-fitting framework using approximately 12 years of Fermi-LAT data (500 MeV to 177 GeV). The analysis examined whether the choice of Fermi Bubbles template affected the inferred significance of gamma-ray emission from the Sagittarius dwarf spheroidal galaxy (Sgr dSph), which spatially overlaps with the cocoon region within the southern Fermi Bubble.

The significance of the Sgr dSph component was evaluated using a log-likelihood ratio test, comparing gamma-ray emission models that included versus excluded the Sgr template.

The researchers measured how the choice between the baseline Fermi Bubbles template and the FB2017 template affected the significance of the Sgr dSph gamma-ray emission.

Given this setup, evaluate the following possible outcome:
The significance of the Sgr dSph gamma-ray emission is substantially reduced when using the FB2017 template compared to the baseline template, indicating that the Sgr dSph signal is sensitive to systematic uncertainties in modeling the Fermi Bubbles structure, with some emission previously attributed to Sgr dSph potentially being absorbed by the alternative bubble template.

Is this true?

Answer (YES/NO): NO